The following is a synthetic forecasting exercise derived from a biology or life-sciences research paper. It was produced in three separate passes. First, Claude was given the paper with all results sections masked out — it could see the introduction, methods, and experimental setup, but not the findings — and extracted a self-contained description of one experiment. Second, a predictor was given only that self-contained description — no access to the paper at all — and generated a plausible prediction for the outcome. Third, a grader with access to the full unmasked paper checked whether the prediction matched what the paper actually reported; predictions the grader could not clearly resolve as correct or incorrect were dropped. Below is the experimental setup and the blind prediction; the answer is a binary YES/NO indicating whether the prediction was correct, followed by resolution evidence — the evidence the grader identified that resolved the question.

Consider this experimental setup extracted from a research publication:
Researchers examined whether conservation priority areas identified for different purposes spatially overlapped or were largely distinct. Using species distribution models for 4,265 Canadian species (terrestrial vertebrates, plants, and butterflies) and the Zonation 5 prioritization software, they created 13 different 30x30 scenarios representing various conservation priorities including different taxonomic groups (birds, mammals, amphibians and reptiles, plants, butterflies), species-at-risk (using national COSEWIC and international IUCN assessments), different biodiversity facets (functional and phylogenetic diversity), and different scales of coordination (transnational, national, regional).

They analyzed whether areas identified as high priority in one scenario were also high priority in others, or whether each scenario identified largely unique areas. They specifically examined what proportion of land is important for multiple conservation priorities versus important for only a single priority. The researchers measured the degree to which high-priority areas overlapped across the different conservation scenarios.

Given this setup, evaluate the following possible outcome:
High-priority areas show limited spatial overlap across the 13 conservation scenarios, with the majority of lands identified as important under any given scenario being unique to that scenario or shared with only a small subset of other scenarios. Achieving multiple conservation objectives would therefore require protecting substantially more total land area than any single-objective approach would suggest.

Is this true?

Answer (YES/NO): NO